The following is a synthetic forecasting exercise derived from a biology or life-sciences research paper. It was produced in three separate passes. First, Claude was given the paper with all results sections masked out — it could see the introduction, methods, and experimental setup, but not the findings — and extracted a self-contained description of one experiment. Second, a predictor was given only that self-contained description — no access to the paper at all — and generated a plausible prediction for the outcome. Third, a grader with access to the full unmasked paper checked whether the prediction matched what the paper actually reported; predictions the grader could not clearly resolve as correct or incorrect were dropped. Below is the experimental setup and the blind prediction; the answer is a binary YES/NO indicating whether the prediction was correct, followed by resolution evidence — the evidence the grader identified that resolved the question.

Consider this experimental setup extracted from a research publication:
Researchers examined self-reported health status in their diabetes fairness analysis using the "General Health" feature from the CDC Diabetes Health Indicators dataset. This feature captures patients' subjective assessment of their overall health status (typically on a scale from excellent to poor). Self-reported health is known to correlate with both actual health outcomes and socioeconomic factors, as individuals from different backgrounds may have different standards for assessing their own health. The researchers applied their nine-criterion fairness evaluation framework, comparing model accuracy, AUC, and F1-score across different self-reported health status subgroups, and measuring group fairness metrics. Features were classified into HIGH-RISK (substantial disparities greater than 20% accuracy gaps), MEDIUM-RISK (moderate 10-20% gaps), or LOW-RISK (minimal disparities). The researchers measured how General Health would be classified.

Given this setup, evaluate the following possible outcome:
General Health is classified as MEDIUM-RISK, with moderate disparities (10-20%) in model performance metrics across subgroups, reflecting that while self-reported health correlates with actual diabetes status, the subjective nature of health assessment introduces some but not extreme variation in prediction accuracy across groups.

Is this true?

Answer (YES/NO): NO